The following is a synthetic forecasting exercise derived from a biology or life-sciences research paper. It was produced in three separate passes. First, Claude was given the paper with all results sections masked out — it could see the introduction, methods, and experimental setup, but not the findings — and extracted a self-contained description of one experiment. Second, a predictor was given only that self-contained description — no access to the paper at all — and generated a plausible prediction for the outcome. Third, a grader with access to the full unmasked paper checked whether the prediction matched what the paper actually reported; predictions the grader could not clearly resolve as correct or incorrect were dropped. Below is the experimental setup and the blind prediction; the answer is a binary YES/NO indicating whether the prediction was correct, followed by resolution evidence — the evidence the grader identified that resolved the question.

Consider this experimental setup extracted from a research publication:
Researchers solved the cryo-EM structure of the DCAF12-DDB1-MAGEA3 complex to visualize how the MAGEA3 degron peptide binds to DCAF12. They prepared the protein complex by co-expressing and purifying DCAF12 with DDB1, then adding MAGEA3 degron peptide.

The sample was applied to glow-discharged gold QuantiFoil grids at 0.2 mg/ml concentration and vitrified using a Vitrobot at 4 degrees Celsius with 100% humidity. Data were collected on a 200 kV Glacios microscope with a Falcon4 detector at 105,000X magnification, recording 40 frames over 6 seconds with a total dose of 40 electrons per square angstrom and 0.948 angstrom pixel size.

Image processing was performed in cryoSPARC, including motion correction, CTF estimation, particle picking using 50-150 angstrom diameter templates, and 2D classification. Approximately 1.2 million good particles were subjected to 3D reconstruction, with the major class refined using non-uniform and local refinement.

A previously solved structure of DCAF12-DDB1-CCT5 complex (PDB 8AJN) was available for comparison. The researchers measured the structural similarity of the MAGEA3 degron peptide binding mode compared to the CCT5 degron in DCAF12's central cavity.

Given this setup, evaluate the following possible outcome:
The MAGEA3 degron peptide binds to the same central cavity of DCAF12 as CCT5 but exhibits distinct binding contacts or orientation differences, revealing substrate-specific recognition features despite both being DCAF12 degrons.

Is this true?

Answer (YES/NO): NO